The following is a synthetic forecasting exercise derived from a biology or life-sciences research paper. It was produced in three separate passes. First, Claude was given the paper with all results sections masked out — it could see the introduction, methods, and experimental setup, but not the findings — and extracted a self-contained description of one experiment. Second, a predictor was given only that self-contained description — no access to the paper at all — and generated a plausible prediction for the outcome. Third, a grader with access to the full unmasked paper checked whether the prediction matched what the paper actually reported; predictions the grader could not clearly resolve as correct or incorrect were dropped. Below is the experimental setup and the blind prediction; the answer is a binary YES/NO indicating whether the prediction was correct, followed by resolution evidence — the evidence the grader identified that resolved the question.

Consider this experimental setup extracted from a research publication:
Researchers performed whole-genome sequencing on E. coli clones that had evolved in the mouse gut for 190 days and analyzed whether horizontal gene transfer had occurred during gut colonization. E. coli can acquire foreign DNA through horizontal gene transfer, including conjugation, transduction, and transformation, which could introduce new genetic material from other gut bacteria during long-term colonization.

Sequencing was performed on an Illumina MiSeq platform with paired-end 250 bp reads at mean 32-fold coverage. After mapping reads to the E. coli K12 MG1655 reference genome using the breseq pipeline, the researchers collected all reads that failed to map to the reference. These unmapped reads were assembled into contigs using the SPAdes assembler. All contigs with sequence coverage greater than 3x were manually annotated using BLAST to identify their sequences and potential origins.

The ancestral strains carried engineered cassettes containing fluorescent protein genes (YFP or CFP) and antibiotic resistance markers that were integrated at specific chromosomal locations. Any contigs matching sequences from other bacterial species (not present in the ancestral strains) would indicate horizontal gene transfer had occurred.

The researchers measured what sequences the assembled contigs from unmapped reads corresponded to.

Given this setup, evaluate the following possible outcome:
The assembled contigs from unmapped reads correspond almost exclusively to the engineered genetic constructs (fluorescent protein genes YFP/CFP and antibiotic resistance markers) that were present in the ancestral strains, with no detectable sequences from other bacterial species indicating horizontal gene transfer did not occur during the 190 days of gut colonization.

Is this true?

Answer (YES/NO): YES